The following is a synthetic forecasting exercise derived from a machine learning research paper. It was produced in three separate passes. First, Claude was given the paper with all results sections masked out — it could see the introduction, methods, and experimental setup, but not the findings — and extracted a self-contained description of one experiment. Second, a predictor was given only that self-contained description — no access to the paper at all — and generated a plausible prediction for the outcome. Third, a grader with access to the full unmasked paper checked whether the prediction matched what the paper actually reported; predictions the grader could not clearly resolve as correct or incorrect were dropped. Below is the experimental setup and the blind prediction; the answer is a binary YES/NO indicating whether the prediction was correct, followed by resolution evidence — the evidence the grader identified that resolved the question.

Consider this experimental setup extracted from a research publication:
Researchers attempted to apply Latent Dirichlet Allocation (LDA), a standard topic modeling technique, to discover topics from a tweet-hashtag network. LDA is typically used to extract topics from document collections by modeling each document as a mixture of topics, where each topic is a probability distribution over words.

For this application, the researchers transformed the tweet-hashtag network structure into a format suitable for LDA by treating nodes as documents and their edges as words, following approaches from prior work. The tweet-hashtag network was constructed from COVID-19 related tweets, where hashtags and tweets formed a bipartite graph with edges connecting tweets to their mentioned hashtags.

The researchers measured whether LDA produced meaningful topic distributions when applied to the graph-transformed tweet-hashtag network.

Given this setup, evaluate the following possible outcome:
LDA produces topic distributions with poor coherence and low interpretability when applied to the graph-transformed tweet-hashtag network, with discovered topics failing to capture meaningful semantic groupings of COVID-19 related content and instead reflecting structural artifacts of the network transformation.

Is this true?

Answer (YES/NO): NO